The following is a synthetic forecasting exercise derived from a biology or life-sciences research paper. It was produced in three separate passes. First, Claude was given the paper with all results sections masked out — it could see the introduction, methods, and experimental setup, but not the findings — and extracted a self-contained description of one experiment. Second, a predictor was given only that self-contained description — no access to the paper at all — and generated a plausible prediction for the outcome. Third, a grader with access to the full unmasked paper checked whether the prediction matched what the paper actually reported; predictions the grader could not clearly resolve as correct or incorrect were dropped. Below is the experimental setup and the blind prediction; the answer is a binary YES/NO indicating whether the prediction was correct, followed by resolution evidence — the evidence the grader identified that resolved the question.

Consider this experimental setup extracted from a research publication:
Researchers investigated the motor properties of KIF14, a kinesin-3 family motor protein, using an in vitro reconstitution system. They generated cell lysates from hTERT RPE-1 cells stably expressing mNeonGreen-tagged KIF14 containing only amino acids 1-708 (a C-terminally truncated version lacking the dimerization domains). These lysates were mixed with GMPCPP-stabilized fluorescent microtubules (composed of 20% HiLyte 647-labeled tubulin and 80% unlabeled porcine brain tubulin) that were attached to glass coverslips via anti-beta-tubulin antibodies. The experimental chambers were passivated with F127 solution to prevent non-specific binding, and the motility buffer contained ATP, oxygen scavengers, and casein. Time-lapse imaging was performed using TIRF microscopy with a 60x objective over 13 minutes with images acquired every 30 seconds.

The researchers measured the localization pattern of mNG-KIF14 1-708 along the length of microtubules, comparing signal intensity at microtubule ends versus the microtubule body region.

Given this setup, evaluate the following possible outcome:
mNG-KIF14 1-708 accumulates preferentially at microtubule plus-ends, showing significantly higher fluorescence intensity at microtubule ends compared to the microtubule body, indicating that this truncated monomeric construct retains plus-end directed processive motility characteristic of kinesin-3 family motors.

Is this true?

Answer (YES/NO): NO